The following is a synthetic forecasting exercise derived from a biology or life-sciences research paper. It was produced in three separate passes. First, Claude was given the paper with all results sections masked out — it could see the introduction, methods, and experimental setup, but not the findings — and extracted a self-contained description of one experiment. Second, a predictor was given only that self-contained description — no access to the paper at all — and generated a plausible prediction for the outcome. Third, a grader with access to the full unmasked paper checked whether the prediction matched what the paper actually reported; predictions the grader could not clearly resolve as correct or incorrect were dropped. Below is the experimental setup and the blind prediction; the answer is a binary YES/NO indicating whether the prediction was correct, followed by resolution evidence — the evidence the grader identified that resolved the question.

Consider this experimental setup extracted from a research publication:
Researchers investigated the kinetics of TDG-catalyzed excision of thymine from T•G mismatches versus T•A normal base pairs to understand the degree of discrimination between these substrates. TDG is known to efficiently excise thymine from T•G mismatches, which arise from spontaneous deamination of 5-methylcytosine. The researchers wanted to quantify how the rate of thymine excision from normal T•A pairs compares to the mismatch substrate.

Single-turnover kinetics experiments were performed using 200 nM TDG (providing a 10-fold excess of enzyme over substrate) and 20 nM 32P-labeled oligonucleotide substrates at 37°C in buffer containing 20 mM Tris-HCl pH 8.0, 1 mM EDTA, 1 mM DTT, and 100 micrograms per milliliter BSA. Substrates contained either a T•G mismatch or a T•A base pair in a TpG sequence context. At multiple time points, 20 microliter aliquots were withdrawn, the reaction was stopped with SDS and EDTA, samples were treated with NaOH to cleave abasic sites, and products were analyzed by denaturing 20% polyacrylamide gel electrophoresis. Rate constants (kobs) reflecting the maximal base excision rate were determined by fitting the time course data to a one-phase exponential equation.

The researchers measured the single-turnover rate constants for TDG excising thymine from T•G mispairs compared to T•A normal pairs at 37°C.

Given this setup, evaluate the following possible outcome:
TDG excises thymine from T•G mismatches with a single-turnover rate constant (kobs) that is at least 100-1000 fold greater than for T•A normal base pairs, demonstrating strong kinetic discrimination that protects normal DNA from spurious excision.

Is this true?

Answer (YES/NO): NO